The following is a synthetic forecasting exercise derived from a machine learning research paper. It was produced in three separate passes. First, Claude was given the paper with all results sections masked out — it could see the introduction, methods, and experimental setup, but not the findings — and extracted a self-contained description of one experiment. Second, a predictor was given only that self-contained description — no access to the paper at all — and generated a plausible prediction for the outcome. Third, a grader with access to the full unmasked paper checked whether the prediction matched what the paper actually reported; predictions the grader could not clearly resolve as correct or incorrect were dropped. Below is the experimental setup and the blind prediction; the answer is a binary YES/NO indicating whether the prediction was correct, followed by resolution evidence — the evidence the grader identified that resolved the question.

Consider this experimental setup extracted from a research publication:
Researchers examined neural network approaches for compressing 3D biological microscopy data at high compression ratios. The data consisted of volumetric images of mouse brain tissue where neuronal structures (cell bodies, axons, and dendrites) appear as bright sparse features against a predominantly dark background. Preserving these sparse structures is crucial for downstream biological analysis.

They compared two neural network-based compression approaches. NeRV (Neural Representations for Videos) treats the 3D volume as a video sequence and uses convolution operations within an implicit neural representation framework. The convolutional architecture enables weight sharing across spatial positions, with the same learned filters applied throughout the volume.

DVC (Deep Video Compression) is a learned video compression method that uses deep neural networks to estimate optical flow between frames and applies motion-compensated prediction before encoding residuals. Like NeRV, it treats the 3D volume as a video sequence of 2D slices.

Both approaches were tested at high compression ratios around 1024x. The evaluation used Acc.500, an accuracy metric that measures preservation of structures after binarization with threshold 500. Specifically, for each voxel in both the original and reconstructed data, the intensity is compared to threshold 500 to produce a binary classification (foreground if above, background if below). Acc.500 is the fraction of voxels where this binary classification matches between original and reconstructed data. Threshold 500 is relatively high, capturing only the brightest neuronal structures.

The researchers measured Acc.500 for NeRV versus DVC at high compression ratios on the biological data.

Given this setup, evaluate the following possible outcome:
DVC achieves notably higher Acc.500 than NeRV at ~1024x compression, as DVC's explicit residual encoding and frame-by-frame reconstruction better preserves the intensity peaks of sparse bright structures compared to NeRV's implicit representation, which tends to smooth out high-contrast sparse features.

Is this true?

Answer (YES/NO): NO